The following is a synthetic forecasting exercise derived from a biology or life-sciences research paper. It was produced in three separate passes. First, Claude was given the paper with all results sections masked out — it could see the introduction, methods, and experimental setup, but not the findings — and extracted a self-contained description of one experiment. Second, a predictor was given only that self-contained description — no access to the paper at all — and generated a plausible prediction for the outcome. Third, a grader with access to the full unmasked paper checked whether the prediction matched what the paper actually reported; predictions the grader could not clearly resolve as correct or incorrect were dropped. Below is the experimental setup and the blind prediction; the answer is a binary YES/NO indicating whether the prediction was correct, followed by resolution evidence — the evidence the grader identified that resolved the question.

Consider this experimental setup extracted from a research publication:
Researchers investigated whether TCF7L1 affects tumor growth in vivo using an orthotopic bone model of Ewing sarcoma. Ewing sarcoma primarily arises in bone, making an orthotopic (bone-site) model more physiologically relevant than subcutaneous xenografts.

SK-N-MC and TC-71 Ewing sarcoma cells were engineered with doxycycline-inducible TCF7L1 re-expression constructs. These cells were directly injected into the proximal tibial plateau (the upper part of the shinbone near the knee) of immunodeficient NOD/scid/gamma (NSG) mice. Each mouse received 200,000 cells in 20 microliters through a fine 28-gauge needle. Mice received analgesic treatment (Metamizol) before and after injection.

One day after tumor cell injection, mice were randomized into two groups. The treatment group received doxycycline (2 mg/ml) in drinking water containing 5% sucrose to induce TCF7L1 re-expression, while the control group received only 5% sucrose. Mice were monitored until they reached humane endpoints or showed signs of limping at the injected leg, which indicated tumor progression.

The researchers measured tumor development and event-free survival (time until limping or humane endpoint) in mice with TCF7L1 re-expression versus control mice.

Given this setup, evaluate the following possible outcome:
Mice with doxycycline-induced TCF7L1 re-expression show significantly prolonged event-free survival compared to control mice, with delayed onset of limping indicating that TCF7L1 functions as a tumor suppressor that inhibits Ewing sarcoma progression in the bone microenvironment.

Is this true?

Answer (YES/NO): NO